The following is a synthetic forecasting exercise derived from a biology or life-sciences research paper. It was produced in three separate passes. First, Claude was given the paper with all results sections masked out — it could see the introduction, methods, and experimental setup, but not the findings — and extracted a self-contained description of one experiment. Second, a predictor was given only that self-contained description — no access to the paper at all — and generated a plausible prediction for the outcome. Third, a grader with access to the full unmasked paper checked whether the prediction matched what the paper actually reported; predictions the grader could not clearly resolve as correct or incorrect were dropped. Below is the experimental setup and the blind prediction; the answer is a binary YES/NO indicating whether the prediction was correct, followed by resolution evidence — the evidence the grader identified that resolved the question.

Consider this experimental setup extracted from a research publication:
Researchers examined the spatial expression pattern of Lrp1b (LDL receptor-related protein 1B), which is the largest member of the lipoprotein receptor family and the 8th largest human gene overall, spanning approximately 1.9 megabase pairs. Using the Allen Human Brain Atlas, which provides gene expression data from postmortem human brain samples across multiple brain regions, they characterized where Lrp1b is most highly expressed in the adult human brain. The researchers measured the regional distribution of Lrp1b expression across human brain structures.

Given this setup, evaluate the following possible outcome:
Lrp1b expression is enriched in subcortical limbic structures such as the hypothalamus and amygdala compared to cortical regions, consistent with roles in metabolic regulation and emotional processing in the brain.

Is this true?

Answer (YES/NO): NO